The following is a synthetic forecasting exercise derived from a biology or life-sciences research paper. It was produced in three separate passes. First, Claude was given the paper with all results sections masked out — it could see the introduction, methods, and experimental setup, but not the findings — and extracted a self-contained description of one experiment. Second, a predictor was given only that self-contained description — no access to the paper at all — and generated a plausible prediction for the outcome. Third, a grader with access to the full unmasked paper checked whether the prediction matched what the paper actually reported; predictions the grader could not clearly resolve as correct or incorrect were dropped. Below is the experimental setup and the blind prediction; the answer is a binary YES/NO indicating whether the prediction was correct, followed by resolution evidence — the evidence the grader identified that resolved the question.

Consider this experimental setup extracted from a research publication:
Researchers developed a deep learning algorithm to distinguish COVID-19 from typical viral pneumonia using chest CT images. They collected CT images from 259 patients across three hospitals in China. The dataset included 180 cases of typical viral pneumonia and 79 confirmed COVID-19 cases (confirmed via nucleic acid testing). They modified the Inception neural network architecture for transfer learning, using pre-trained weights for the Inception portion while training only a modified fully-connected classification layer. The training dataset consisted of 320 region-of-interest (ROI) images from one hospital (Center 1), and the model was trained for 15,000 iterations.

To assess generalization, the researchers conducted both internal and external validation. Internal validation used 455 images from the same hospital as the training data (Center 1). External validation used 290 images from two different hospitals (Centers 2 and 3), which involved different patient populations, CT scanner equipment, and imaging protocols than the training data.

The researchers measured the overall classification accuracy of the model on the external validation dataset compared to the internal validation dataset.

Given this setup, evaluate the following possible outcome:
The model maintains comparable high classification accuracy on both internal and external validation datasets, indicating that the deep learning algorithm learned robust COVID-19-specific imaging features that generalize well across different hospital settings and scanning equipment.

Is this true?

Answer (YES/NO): NO